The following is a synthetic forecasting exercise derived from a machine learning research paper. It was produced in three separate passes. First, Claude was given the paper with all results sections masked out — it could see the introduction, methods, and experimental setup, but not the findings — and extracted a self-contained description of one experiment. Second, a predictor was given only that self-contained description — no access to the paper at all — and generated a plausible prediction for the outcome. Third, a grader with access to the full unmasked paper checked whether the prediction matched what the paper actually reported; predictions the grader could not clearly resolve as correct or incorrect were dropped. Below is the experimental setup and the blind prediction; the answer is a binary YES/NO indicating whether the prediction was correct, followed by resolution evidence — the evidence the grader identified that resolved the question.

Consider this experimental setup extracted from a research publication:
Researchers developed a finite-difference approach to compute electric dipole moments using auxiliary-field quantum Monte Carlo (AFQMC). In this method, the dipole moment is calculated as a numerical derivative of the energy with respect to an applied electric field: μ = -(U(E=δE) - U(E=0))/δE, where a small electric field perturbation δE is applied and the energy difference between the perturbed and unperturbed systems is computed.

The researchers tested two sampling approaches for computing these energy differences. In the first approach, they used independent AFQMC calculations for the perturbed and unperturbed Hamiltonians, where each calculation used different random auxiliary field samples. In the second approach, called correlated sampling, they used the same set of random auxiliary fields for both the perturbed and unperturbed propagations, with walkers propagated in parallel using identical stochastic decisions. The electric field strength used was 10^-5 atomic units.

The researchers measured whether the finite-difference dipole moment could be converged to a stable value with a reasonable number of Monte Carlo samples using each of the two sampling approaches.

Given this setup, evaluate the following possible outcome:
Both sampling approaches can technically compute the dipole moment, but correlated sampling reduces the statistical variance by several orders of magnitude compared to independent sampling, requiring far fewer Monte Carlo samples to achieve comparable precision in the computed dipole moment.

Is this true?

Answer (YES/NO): NO